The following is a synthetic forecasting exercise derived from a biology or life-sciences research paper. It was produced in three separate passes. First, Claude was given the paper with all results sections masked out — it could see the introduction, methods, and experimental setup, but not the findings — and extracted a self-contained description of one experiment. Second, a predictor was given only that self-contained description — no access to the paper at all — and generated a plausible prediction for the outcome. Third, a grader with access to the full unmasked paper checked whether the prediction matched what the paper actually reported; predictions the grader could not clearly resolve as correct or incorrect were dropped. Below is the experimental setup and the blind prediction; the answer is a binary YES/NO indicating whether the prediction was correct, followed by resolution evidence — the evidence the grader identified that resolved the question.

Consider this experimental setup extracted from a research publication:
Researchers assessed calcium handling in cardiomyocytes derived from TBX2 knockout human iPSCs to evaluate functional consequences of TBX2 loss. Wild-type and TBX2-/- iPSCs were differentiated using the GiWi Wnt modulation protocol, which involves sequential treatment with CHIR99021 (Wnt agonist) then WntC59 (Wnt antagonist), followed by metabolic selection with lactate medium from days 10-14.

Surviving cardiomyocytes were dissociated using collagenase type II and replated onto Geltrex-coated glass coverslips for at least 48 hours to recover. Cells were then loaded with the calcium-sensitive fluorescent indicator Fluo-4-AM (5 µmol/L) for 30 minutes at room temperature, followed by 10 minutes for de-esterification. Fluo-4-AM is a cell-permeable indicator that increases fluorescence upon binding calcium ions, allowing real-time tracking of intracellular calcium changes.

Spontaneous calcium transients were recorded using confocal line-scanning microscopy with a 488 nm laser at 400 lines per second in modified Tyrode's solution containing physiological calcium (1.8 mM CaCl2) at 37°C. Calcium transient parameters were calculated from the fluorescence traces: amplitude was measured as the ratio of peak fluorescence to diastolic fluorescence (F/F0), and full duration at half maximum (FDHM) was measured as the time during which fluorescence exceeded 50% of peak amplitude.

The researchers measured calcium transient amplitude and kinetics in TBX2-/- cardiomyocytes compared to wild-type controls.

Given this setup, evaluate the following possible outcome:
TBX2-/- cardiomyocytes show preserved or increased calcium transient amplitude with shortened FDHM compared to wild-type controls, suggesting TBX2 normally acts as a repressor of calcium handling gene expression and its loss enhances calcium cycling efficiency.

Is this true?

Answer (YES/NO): NO